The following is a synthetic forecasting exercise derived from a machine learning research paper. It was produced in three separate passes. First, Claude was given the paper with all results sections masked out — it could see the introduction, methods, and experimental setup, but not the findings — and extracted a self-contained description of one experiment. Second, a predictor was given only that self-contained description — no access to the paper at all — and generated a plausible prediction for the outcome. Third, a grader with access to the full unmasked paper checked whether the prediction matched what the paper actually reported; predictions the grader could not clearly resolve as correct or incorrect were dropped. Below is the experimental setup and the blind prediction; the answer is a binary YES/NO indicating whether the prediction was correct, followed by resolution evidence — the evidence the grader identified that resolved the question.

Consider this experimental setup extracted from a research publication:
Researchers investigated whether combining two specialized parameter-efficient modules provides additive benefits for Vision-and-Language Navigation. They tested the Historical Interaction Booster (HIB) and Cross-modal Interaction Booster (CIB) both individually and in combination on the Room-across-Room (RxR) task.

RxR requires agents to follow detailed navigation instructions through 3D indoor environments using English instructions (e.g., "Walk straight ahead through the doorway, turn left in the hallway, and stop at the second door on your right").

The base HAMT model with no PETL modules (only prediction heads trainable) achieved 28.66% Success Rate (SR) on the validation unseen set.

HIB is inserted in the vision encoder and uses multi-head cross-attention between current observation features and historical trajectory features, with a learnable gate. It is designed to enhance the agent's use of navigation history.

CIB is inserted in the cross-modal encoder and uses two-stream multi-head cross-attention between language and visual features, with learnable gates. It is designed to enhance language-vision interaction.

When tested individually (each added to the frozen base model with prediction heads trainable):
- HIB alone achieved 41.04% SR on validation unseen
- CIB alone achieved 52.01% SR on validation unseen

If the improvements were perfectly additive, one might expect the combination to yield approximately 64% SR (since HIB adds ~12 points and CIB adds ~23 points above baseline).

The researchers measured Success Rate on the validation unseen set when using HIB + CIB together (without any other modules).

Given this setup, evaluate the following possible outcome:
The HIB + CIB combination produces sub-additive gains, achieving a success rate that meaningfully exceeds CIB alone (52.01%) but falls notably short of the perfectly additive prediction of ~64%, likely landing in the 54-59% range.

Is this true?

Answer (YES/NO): YES